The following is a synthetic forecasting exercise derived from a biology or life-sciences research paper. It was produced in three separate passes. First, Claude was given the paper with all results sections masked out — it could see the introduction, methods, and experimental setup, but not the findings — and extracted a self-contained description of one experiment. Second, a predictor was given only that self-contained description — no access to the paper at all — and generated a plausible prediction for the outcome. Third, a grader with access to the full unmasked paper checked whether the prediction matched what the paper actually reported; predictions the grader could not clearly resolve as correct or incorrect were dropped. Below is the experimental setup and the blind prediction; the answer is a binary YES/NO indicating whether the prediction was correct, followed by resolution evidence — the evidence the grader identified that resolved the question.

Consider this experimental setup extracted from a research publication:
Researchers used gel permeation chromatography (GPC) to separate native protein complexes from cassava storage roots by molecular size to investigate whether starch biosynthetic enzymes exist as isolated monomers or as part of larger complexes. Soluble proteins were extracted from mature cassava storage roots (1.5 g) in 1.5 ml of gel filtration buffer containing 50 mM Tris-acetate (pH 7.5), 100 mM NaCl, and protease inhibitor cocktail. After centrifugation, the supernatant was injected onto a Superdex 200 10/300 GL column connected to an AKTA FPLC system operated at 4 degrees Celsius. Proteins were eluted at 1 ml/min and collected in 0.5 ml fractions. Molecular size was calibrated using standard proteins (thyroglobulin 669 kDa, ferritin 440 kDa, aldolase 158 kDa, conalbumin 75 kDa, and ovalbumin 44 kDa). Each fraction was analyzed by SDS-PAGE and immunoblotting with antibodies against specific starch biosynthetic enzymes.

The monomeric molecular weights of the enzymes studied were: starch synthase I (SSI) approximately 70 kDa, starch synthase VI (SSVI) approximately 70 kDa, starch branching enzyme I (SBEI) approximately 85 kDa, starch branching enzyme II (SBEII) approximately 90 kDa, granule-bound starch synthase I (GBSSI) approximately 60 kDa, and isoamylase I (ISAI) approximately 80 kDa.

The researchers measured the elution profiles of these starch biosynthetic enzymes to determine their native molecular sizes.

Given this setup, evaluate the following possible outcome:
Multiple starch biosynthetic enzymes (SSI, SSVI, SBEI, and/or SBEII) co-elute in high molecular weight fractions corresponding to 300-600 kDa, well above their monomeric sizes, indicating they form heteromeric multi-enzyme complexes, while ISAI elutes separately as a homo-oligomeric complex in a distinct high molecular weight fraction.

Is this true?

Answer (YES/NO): NO